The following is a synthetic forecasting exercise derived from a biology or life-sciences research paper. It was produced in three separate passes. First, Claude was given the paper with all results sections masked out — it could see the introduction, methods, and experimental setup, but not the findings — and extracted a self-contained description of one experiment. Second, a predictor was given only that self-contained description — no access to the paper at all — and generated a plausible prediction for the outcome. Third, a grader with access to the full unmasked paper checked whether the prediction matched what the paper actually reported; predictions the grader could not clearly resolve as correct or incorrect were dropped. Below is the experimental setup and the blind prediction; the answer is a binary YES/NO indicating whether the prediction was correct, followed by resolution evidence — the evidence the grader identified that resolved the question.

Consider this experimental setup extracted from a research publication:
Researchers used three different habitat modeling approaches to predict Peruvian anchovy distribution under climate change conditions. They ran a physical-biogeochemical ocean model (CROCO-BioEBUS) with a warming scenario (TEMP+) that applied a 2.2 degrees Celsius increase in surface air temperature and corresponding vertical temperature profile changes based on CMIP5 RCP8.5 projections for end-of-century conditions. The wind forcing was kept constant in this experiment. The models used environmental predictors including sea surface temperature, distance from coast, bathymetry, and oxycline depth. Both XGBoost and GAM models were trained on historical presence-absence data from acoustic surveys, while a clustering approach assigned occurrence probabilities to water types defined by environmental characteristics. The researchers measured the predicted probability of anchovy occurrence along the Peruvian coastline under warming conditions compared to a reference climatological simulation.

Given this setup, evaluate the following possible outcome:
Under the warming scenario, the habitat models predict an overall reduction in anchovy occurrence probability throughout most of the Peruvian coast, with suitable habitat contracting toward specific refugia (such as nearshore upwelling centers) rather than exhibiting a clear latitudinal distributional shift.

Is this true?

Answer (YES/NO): NO